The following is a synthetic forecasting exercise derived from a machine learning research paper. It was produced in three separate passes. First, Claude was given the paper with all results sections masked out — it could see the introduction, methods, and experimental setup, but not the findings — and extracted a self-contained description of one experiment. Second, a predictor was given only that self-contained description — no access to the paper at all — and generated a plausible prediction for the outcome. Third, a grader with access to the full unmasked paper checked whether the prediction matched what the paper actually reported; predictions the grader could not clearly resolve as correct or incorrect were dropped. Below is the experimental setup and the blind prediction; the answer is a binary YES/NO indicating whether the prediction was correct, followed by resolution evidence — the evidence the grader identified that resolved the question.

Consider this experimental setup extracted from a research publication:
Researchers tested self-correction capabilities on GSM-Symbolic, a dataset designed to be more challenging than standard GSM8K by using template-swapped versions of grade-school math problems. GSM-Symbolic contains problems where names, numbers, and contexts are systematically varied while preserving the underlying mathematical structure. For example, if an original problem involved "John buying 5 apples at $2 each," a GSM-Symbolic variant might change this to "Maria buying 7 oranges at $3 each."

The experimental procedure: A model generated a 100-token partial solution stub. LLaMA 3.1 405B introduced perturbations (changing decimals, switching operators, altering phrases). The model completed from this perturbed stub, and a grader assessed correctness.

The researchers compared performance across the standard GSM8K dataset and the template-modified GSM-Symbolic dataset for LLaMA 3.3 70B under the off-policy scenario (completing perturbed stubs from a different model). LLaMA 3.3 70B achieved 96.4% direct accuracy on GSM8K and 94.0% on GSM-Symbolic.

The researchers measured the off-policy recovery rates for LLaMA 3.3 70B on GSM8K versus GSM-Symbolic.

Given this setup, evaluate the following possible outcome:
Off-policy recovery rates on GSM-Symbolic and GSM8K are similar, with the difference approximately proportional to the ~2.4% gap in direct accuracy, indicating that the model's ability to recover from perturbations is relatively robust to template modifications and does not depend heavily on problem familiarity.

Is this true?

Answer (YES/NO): NO